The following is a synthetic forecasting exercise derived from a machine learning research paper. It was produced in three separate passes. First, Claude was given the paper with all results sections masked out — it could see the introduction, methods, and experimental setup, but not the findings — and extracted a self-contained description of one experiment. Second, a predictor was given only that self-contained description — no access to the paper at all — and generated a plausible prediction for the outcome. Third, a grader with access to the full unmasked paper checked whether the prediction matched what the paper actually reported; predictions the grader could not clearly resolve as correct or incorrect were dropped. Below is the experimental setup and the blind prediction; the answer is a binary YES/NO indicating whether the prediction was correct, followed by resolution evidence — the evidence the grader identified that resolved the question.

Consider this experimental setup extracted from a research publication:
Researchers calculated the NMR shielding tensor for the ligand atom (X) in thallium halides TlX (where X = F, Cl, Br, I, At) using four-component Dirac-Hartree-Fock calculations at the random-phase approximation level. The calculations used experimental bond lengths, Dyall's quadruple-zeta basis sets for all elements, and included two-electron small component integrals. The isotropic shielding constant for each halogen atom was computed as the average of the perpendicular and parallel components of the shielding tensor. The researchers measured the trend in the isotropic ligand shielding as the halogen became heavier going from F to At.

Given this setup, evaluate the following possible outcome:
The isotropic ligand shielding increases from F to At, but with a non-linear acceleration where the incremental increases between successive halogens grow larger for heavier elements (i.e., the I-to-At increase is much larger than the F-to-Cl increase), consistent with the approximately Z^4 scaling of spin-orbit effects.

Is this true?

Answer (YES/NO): NO